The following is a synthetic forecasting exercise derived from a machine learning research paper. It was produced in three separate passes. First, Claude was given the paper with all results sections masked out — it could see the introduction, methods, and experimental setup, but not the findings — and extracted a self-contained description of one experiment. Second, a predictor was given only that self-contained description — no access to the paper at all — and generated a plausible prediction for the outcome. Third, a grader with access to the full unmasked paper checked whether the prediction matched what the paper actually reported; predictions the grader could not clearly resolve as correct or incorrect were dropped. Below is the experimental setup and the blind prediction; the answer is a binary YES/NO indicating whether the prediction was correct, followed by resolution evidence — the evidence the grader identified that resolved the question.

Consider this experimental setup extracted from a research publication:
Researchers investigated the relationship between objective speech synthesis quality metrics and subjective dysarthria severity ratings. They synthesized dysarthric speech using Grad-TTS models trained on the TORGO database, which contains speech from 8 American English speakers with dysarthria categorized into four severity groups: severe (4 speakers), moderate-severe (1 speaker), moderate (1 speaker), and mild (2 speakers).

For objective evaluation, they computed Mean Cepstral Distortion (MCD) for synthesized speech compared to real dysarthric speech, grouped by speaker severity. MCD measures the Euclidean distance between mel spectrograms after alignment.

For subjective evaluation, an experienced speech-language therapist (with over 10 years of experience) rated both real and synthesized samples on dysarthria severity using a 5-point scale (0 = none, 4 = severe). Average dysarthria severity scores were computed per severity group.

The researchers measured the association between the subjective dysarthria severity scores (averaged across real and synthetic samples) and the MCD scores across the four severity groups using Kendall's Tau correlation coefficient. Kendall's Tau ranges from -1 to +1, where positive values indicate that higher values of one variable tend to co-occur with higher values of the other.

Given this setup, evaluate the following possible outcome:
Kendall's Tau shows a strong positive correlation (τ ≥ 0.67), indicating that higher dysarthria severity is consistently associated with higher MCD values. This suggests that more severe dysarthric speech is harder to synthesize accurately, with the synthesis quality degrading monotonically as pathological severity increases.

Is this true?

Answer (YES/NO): NO